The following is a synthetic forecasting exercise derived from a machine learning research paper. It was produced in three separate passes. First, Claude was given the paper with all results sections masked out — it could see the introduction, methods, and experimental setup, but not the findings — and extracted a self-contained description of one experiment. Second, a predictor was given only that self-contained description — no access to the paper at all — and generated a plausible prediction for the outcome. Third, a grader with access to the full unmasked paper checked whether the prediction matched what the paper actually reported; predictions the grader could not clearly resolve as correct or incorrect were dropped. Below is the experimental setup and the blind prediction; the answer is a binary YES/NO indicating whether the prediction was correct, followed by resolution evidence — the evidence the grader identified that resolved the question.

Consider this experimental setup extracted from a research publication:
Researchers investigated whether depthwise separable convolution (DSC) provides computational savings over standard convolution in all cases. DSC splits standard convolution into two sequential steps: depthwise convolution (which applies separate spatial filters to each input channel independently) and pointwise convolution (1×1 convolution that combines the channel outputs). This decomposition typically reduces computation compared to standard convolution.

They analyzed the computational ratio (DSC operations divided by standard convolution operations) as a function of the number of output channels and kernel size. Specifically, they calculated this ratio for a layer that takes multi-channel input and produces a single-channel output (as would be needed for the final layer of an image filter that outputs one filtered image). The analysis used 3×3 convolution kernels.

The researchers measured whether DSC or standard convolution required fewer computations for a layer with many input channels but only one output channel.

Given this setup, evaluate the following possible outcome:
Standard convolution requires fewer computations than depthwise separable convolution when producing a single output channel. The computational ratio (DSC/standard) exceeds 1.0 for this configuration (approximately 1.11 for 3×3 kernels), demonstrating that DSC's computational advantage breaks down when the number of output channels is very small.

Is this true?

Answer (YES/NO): YES